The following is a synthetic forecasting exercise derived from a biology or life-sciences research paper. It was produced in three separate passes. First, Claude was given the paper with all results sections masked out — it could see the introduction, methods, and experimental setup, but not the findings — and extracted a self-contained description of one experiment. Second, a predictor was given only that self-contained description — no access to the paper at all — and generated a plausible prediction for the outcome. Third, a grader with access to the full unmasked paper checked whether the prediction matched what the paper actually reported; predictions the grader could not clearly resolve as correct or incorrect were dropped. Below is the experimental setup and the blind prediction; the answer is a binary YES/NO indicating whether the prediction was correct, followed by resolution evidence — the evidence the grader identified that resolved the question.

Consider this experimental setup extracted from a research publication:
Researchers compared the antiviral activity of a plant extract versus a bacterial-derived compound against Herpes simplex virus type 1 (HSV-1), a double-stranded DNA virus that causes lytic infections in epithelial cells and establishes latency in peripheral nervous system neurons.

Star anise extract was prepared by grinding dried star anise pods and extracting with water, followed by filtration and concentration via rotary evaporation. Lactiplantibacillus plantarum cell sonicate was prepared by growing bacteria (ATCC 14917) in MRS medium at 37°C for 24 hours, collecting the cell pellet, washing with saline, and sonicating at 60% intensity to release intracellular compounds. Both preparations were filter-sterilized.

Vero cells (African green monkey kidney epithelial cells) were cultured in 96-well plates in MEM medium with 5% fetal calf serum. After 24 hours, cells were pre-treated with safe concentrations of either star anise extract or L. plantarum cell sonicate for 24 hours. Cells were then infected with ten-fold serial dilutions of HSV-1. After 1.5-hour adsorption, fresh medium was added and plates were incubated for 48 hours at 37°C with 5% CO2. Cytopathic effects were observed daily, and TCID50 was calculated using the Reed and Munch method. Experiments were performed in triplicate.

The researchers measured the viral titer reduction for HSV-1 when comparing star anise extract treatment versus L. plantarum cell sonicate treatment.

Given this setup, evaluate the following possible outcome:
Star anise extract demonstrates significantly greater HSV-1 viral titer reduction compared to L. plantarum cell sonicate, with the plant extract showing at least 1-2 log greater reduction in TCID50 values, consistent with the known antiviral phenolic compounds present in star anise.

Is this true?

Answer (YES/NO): NO